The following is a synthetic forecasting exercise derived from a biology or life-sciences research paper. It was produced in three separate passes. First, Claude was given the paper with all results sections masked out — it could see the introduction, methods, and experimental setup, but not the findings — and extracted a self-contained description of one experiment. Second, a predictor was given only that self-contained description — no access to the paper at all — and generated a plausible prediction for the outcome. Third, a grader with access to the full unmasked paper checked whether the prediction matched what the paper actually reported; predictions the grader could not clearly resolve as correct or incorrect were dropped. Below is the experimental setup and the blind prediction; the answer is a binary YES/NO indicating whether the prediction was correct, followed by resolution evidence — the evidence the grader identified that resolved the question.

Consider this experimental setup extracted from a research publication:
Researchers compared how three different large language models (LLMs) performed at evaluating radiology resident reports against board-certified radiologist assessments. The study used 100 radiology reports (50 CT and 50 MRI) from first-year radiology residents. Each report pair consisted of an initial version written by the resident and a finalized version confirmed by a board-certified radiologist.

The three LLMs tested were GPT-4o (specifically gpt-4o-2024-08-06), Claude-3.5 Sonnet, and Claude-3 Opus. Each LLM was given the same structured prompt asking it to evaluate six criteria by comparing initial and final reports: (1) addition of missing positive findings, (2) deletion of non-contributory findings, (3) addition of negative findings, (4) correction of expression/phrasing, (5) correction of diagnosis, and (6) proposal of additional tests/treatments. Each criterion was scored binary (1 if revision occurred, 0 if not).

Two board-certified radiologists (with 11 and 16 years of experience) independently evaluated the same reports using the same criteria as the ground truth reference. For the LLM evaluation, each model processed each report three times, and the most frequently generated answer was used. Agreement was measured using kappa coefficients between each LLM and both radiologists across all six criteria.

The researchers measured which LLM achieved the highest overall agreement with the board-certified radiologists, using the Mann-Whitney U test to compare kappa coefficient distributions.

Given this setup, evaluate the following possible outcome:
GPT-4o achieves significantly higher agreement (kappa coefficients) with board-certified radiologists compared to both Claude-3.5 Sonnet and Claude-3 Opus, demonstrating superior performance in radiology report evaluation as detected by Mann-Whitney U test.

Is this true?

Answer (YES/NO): YES